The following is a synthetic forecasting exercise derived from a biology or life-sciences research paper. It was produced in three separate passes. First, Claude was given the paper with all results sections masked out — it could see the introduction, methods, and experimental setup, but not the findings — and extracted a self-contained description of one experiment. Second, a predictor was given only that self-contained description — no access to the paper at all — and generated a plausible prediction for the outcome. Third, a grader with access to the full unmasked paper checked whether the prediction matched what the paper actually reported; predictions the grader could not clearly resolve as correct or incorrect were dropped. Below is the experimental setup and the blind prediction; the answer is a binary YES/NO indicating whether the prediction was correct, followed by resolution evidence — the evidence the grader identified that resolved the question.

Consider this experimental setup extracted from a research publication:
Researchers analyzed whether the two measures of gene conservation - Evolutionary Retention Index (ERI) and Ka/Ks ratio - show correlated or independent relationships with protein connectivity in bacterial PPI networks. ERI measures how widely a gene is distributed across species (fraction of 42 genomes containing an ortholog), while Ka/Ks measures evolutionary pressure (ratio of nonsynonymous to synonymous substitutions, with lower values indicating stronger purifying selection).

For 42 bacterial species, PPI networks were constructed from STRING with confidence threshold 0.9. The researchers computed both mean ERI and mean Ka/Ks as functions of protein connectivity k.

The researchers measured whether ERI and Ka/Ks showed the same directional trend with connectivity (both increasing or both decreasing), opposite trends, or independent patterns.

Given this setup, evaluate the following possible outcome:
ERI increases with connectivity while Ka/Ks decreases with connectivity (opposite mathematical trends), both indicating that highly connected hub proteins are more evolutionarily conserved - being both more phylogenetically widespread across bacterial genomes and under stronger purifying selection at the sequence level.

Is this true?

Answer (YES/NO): YES